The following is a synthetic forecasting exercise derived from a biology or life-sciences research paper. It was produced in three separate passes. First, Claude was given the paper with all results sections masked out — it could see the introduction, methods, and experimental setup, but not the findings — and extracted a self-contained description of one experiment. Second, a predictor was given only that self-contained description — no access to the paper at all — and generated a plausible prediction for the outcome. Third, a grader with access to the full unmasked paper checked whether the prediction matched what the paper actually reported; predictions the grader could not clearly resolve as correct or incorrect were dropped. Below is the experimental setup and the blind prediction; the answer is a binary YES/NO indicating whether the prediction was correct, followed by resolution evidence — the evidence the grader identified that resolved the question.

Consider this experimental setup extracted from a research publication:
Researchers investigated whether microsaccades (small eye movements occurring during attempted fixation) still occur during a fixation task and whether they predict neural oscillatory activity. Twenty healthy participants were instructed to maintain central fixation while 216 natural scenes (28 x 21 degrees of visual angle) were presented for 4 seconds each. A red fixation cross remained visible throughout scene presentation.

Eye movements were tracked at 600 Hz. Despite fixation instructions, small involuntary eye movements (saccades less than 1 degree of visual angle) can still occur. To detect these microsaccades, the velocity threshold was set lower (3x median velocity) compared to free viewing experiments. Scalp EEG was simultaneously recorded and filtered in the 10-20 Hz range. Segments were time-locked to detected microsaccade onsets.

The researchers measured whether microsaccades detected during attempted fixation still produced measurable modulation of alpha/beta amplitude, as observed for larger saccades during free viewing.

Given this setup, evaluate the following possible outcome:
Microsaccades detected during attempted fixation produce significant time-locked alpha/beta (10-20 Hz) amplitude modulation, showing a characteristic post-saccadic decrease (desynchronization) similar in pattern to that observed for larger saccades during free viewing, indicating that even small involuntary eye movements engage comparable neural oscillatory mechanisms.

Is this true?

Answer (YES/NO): NO